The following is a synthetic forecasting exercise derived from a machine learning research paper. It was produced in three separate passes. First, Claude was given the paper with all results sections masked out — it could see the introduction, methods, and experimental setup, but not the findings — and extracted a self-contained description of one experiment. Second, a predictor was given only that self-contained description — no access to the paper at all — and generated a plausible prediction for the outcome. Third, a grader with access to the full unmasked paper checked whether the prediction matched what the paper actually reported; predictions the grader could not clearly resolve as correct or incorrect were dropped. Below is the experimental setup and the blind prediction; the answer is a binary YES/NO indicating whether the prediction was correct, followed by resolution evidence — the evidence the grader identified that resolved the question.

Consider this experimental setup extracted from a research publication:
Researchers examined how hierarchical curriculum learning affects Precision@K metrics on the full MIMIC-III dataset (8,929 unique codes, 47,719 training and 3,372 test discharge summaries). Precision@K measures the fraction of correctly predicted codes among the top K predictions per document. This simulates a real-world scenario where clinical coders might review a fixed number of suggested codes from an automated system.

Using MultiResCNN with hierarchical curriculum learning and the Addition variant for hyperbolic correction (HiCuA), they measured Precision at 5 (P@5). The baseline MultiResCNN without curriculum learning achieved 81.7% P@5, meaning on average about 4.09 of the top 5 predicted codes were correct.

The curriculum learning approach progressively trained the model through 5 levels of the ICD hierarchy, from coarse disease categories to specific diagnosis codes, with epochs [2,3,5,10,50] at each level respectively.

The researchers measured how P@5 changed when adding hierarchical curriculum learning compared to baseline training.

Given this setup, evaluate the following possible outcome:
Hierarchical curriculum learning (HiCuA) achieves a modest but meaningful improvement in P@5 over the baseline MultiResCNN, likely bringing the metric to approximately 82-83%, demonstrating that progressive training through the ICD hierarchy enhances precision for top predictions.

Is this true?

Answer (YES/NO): YES